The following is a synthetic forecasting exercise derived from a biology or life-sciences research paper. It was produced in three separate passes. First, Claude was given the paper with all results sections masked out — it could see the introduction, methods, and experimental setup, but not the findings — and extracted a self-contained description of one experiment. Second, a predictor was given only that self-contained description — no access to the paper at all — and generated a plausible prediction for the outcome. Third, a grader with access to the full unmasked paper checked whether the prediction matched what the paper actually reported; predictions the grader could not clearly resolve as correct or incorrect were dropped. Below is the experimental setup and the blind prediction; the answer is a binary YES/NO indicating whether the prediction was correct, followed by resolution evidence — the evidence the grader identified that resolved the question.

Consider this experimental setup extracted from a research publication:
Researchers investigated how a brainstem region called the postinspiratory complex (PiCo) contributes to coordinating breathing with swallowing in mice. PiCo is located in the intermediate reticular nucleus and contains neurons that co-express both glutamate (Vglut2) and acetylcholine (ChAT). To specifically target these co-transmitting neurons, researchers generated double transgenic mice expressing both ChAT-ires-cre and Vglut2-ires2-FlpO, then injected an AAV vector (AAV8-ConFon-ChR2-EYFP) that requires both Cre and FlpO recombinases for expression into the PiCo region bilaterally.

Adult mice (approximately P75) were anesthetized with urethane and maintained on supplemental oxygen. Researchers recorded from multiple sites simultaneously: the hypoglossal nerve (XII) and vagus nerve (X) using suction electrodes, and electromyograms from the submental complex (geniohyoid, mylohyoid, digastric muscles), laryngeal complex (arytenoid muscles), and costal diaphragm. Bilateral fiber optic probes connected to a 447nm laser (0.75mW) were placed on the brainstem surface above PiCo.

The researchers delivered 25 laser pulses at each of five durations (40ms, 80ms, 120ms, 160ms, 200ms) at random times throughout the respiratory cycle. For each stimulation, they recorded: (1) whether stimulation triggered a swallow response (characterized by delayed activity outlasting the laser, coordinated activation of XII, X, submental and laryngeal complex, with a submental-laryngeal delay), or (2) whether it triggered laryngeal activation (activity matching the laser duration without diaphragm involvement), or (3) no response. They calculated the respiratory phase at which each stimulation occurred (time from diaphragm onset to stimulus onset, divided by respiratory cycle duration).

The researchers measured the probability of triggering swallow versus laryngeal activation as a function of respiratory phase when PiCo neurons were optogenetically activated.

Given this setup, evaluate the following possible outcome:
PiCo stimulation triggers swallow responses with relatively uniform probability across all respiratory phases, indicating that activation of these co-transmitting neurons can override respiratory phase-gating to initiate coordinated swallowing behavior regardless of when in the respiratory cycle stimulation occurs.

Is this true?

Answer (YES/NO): NO